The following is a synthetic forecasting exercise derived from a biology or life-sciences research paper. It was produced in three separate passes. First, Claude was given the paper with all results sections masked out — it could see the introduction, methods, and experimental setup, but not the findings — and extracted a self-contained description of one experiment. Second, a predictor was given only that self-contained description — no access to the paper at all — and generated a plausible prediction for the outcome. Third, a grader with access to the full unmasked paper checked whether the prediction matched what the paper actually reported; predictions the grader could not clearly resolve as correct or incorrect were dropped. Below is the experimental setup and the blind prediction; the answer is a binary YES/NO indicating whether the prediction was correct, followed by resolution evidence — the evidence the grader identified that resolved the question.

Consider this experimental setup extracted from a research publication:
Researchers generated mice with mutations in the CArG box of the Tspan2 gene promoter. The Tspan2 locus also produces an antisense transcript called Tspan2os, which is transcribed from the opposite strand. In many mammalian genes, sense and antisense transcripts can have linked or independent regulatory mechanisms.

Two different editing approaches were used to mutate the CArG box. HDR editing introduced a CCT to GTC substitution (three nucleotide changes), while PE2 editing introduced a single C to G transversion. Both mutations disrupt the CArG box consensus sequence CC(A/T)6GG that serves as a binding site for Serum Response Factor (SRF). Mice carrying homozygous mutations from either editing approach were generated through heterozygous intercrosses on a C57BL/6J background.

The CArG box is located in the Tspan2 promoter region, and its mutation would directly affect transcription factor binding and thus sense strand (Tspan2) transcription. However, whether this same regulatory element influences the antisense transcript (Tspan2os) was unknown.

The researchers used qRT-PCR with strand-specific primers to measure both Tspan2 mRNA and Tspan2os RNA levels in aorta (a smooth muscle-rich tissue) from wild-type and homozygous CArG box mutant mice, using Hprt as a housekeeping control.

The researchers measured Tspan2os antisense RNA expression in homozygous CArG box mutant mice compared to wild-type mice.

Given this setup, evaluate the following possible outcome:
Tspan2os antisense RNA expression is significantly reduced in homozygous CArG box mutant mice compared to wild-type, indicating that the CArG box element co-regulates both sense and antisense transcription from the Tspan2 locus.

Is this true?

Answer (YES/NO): YES